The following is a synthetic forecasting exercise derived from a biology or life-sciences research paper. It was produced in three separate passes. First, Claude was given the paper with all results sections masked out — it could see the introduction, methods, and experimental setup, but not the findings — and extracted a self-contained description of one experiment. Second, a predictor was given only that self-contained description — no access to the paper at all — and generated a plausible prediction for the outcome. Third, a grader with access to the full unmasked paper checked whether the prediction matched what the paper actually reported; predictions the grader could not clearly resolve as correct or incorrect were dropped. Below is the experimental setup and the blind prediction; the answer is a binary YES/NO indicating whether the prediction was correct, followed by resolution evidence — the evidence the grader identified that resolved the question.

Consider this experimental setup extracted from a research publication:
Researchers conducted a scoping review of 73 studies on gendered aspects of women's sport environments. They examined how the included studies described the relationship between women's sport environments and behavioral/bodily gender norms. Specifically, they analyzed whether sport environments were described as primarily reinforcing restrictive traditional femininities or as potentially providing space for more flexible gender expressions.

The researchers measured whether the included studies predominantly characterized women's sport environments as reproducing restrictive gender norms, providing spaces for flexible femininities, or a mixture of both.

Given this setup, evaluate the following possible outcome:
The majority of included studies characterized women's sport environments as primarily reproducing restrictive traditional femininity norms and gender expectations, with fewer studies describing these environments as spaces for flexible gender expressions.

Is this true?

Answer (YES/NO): NO